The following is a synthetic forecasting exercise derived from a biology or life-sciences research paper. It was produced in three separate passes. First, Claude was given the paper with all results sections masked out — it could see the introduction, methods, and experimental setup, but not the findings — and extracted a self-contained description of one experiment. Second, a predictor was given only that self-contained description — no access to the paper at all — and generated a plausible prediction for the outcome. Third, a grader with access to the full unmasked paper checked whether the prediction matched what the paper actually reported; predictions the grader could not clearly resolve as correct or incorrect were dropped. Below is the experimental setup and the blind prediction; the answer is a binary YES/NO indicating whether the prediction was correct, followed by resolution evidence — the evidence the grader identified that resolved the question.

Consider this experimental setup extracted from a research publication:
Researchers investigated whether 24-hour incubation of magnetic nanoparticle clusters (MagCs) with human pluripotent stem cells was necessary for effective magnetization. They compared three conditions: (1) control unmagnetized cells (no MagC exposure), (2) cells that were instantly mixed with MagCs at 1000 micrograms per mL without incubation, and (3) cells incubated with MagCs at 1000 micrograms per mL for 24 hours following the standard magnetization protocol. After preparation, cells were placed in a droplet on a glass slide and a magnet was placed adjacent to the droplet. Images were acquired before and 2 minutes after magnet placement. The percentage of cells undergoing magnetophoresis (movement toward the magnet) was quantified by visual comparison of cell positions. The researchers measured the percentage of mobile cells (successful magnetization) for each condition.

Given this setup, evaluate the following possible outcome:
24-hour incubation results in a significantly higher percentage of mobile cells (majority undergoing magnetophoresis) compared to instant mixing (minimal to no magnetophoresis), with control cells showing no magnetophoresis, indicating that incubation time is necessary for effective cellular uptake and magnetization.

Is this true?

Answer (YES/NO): NO